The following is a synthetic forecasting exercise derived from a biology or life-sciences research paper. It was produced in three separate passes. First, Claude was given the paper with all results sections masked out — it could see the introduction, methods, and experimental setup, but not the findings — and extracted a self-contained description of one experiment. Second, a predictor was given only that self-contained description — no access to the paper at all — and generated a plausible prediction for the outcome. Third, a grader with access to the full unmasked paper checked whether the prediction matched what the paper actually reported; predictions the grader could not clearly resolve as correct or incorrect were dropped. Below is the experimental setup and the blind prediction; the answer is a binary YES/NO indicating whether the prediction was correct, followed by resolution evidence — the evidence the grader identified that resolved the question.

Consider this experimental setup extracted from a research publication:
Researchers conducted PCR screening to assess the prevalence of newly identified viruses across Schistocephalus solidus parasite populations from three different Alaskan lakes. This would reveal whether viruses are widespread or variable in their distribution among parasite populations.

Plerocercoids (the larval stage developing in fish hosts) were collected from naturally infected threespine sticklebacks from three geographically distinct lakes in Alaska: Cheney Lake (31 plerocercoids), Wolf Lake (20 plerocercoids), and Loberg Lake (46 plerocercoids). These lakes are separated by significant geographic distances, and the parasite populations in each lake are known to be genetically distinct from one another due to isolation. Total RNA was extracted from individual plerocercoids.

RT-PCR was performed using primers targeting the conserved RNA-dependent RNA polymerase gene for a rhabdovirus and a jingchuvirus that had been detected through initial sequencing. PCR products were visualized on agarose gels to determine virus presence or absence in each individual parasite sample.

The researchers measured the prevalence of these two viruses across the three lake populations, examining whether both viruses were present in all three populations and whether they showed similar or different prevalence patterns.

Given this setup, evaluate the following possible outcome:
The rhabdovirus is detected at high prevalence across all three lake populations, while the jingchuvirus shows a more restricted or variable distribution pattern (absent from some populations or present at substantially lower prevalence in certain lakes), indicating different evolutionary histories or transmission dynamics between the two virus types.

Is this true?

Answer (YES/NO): NO